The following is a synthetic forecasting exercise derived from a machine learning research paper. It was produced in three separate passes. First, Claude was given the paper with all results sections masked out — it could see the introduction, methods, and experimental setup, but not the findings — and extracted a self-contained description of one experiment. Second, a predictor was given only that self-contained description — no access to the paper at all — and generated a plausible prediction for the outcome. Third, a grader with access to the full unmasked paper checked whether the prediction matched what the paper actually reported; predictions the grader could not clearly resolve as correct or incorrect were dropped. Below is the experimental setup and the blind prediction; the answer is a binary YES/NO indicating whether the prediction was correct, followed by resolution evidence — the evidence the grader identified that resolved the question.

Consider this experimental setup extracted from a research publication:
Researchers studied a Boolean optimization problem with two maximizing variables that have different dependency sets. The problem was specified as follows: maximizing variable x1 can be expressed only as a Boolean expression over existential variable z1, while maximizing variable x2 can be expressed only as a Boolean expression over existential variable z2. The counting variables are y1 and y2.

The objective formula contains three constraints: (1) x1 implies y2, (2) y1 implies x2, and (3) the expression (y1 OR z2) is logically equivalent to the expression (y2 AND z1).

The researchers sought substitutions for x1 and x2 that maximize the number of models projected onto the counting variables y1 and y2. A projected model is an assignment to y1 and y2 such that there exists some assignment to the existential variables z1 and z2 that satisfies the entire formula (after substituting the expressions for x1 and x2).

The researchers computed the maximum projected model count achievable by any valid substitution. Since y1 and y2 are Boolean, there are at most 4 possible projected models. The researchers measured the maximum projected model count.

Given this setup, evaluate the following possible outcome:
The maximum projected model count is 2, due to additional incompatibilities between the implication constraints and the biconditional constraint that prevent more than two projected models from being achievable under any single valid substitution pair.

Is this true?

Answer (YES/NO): NO